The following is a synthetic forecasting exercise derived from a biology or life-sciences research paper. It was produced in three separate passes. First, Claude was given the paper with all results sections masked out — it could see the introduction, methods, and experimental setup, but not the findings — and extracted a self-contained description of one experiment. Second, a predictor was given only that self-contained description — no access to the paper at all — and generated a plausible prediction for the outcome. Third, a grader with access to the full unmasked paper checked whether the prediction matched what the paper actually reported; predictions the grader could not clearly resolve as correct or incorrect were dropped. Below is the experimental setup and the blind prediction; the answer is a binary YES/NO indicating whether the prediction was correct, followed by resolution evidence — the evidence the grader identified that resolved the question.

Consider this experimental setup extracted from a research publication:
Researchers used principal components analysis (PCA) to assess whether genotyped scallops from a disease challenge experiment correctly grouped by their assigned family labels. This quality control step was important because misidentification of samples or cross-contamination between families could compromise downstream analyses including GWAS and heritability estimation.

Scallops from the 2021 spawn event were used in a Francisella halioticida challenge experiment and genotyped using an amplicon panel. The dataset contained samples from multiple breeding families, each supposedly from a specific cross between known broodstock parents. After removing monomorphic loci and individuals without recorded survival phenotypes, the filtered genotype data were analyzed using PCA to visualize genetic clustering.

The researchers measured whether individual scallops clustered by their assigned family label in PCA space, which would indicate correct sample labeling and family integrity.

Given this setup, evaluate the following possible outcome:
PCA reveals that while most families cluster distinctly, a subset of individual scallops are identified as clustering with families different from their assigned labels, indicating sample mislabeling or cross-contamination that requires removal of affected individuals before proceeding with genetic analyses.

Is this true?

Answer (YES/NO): NO